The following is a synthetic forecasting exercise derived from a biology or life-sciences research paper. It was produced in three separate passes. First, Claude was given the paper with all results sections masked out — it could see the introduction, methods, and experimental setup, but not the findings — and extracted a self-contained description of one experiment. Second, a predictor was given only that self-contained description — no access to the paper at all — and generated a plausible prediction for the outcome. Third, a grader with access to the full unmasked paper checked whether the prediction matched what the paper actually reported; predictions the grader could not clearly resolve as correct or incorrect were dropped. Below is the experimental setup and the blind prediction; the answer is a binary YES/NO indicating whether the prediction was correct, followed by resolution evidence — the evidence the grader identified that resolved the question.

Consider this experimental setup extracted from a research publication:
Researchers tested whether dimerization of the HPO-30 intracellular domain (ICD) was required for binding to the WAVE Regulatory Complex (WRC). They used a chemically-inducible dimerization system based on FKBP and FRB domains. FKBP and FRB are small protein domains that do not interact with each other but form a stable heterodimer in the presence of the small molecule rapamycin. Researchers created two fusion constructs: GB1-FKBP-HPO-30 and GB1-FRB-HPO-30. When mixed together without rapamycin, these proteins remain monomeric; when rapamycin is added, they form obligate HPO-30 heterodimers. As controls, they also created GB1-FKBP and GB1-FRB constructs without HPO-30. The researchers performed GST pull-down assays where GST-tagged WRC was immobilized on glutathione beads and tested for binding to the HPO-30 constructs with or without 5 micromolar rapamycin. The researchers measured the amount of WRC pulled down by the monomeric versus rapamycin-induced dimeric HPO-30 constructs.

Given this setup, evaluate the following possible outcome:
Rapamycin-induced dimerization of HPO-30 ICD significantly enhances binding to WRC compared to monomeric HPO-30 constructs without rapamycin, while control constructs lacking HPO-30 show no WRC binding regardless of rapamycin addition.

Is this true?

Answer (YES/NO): YES